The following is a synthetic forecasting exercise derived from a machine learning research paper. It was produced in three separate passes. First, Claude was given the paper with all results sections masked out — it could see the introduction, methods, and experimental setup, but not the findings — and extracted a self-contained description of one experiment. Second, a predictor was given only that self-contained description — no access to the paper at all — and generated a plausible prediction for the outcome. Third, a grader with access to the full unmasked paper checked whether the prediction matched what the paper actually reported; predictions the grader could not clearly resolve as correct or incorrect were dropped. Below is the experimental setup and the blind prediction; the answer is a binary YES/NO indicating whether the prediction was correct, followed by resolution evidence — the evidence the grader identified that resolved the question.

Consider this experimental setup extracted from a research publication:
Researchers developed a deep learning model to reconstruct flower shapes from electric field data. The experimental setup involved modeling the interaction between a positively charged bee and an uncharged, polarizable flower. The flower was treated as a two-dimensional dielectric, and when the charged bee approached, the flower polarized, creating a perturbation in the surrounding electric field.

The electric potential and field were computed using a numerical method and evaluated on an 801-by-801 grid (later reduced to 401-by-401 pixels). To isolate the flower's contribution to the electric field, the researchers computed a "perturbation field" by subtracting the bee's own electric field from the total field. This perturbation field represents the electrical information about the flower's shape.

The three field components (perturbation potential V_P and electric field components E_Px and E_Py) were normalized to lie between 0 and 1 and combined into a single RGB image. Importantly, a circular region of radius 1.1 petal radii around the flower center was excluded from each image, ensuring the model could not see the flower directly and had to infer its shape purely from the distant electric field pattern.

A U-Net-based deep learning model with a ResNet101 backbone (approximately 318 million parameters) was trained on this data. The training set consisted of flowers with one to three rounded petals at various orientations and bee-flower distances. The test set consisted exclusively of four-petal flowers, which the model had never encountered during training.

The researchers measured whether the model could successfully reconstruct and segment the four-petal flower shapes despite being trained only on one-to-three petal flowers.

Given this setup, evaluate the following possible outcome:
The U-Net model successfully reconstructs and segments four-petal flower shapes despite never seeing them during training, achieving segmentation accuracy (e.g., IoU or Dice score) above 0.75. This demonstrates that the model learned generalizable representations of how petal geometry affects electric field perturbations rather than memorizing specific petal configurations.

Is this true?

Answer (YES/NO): YES